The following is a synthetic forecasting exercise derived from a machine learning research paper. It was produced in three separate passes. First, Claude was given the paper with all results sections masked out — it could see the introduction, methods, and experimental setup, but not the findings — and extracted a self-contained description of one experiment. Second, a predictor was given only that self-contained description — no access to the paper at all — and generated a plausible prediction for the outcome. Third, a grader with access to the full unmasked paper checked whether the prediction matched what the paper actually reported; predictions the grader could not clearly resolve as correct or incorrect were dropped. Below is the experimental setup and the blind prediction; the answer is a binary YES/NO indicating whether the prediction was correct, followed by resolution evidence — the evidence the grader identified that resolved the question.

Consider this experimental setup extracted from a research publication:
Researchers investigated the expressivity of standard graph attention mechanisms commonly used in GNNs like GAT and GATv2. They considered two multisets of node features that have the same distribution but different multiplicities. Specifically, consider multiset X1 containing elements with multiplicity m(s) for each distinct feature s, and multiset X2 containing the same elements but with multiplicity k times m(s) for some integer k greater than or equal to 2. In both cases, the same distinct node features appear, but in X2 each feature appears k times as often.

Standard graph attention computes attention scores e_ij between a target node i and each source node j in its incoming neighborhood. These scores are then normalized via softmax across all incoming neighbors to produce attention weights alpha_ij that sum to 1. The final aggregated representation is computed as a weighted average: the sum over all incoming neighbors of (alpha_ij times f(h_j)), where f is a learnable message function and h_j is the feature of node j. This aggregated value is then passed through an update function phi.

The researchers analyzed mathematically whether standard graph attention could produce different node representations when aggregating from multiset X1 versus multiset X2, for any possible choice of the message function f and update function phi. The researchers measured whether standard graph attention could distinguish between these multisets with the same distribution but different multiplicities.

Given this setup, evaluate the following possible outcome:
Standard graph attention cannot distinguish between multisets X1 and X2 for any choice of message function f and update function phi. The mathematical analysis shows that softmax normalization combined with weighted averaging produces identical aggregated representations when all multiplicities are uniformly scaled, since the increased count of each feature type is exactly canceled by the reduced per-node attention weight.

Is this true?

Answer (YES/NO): YES